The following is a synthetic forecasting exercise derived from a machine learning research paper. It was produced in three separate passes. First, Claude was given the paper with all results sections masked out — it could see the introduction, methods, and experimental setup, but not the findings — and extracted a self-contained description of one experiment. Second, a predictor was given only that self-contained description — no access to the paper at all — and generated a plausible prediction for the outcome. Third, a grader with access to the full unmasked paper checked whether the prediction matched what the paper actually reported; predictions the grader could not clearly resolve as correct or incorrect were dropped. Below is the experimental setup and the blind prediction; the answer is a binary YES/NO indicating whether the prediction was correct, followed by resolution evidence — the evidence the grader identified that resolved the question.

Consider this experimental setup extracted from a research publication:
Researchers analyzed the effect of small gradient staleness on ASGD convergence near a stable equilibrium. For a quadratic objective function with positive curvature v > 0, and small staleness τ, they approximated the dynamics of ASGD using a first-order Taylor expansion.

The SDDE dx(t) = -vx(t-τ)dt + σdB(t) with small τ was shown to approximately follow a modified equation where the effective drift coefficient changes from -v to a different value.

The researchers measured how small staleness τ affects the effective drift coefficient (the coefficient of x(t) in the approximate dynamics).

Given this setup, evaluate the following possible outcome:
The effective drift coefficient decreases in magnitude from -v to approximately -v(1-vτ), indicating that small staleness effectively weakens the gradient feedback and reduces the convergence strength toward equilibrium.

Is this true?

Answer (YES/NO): NO